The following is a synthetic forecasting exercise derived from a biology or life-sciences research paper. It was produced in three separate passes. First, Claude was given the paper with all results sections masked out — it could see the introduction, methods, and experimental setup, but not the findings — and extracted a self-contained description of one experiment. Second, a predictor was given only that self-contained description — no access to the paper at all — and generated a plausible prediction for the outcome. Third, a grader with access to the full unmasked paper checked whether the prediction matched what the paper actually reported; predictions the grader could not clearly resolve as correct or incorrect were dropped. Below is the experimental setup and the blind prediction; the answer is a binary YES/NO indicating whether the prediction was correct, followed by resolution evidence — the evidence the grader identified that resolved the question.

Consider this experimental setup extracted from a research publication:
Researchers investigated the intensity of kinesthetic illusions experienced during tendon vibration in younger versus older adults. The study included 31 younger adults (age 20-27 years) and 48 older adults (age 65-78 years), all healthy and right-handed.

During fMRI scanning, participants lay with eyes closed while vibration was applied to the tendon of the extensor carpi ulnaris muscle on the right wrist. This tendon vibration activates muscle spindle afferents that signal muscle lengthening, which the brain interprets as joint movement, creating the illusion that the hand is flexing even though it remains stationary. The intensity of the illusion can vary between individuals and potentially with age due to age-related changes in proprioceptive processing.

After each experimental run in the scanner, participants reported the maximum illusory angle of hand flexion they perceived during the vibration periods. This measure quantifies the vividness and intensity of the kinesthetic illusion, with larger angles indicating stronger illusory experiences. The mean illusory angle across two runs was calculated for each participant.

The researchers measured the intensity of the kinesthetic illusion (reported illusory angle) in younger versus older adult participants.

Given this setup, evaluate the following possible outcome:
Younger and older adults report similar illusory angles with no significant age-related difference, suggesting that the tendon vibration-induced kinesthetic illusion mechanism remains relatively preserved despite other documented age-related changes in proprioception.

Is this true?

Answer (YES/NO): YES